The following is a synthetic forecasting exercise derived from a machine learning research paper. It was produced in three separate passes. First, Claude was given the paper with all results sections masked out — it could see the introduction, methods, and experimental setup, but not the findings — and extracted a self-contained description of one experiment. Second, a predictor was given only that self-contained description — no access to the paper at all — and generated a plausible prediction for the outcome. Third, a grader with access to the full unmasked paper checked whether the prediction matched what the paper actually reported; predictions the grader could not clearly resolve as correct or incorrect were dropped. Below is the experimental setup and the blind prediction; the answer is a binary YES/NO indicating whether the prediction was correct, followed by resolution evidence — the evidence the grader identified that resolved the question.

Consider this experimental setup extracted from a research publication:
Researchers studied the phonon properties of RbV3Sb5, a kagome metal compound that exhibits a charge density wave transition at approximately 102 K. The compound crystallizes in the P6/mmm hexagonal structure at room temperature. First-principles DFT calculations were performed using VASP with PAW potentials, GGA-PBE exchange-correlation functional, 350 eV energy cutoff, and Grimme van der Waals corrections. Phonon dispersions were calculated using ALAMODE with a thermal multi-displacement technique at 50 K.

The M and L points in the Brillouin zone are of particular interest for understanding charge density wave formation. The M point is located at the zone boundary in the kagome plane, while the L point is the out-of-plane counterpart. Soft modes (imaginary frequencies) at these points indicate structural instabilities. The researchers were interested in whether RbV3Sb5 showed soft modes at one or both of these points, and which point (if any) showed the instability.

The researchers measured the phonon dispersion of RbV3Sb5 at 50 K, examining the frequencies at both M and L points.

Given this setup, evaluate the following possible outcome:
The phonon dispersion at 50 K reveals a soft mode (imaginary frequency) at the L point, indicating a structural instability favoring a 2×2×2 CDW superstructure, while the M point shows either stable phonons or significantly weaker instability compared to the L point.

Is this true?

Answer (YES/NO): YES